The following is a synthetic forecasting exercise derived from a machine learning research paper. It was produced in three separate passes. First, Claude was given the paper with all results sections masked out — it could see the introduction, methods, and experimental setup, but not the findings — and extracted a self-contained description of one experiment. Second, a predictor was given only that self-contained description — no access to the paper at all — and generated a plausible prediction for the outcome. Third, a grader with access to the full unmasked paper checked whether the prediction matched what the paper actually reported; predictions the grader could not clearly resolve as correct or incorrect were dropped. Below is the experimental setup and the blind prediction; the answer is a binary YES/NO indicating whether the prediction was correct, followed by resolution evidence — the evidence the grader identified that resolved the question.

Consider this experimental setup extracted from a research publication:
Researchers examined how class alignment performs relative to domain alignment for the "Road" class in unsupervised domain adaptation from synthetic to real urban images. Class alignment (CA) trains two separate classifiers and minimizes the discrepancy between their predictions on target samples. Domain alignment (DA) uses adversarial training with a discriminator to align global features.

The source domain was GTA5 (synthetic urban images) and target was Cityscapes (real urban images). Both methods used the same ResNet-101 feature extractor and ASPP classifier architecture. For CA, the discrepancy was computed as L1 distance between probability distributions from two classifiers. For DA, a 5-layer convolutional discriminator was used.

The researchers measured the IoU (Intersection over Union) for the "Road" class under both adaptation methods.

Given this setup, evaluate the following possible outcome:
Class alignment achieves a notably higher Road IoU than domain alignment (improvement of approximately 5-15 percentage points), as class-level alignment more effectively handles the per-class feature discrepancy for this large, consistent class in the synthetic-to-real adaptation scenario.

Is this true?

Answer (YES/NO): NO